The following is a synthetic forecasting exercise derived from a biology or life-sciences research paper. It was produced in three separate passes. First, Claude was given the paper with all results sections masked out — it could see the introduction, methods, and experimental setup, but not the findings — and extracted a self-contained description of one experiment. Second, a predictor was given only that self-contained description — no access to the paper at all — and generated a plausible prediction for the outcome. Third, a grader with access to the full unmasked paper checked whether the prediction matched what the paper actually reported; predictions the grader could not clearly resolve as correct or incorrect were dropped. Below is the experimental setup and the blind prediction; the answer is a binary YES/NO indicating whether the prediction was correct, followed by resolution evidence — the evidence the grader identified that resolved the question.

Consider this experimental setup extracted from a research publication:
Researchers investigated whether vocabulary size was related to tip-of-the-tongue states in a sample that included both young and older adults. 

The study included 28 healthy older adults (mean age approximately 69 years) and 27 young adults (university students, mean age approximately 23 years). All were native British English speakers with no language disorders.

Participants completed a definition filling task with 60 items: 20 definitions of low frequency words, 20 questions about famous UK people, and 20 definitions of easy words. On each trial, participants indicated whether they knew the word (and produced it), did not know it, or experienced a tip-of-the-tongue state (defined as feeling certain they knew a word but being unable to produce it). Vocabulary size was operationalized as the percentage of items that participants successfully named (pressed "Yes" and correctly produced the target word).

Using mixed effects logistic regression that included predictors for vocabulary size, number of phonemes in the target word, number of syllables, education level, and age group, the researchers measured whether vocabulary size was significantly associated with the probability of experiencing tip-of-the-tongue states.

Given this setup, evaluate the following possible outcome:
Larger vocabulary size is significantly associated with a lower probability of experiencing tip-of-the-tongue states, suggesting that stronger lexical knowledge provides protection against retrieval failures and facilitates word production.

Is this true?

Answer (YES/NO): YES